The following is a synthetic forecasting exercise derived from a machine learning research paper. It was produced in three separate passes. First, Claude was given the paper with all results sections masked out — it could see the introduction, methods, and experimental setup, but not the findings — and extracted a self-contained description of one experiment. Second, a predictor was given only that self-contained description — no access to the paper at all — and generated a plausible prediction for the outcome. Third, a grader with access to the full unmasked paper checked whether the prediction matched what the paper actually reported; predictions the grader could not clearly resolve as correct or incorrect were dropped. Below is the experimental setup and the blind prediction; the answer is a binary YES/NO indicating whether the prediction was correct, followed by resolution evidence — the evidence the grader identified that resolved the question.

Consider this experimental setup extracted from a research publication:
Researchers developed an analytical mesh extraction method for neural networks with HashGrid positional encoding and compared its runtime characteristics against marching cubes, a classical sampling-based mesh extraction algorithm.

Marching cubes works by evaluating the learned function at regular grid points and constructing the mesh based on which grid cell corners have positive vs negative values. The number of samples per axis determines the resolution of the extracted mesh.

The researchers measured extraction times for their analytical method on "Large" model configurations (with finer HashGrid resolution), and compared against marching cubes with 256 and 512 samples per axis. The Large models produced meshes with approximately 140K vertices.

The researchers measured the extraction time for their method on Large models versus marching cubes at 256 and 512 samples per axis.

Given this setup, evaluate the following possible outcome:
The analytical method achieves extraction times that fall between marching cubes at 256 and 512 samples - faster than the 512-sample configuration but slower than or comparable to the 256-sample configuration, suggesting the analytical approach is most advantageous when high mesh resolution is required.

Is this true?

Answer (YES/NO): NO